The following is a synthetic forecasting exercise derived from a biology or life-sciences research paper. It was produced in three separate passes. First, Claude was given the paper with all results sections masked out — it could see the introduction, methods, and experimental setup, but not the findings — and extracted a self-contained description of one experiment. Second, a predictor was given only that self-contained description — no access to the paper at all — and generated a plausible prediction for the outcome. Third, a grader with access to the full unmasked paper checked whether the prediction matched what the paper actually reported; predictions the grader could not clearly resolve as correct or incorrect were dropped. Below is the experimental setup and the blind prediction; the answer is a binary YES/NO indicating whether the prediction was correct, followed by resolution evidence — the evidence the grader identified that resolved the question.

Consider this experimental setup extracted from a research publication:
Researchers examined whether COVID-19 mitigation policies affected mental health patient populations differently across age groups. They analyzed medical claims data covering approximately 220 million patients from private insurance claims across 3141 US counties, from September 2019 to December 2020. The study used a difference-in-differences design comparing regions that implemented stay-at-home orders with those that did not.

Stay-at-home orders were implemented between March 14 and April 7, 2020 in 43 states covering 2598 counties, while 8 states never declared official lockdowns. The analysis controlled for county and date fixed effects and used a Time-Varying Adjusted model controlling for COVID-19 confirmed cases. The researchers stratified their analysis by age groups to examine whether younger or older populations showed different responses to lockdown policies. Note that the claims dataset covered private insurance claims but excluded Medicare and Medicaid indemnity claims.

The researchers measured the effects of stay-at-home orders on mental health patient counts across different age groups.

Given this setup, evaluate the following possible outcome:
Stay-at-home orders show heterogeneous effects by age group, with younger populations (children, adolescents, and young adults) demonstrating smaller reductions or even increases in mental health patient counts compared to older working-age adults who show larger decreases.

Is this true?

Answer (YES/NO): NO